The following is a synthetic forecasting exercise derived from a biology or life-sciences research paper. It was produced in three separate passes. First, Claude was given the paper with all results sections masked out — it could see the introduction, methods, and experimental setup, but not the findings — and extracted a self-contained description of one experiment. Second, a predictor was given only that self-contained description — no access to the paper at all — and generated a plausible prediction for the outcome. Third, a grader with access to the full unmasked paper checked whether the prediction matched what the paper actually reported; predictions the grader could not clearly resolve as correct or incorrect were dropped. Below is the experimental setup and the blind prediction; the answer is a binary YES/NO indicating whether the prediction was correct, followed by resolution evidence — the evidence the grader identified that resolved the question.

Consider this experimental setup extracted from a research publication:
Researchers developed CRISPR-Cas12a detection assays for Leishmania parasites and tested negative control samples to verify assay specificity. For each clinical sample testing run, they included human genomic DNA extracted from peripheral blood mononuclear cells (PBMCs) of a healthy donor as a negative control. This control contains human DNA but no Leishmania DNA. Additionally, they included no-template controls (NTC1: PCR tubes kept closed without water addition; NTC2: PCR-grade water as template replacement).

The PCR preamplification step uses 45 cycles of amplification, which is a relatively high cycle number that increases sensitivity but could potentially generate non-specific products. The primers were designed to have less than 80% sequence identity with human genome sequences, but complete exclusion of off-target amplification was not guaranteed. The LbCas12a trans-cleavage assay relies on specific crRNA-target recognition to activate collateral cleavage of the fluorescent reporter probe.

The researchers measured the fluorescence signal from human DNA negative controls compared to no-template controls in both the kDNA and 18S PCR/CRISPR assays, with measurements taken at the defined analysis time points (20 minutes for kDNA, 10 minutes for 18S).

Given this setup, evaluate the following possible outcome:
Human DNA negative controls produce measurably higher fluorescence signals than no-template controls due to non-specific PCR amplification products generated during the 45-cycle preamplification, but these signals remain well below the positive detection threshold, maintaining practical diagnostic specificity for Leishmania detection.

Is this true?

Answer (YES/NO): NO